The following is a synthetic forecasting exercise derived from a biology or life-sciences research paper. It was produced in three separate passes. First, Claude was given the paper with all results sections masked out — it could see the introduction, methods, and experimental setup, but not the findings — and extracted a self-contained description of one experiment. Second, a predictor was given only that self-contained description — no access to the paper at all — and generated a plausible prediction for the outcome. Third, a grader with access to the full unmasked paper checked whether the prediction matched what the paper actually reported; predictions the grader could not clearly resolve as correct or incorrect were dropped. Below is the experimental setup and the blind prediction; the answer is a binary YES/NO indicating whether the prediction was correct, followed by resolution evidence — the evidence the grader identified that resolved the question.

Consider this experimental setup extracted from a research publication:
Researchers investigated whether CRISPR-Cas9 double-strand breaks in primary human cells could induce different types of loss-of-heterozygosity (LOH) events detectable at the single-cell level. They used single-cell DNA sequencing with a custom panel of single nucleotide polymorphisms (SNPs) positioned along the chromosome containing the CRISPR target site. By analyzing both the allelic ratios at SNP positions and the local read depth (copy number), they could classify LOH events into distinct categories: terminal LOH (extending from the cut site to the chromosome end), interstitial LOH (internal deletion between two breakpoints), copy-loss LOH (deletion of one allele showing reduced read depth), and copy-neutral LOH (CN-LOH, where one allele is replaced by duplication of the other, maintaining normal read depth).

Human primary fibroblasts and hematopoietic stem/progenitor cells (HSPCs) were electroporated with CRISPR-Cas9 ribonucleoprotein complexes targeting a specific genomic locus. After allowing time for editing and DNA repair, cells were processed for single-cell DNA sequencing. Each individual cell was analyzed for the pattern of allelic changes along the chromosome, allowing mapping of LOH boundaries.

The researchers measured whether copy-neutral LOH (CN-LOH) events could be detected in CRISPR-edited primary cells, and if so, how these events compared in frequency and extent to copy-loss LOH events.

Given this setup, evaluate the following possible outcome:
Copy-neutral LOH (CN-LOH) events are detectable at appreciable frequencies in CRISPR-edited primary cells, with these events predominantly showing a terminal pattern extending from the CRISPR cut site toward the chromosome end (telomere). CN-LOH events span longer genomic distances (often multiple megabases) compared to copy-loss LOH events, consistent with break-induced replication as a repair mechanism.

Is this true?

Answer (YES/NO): NO